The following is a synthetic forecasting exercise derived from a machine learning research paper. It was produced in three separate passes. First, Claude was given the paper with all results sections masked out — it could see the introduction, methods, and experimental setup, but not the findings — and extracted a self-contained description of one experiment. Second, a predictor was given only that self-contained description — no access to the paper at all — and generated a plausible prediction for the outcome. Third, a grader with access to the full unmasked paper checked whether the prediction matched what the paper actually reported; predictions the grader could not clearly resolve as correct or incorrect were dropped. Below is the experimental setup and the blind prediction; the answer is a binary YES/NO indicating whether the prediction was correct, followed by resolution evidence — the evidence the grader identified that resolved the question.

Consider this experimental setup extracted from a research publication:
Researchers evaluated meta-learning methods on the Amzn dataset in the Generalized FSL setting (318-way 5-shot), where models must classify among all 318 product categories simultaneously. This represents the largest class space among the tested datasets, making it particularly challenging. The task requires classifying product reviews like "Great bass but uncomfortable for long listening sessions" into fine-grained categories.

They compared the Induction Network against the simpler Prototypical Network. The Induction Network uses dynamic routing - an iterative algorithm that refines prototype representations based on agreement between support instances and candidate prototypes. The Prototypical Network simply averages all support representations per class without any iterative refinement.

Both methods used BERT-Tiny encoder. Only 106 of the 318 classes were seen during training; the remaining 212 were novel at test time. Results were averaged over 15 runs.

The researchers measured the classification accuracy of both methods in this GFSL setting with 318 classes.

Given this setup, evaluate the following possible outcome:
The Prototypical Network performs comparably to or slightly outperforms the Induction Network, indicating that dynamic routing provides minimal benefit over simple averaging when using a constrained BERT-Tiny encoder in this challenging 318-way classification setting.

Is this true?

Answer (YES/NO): NO